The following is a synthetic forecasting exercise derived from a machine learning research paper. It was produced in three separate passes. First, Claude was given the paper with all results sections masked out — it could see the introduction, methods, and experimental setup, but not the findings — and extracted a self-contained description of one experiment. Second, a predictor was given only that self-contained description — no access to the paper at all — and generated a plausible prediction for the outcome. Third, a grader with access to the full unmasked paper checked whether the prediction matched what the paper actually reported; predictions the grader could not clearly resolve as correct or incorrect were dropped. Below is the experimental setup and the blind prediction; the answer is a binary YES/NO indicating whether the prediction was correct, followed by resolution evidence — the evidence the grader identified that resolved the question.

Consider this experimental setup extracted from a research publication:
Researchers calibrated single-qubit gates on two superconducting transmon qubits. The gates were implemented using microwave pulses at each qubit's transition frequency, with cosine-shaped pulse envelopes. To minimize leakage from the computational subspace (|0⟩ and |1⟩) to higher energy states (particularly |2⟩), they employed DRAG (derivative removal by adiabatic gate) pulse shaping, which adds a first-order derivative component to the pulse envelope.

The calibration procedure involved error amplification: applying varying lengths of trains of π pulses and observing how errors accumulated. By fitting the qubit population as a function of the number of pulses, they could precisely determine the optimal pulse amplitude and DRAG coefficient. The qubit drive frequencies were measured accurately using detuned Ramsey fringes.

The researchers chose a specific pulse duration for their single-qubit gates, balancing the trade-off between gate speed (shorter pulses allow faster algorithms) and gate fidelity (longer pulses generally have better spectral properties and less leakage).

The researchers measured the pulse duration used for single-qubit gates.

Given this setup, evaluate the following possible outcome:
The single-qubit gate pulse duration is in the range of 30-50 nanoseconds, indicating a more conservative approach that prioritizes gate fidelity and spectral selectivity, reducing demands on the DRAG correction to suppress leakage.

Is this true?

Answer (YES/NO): YES